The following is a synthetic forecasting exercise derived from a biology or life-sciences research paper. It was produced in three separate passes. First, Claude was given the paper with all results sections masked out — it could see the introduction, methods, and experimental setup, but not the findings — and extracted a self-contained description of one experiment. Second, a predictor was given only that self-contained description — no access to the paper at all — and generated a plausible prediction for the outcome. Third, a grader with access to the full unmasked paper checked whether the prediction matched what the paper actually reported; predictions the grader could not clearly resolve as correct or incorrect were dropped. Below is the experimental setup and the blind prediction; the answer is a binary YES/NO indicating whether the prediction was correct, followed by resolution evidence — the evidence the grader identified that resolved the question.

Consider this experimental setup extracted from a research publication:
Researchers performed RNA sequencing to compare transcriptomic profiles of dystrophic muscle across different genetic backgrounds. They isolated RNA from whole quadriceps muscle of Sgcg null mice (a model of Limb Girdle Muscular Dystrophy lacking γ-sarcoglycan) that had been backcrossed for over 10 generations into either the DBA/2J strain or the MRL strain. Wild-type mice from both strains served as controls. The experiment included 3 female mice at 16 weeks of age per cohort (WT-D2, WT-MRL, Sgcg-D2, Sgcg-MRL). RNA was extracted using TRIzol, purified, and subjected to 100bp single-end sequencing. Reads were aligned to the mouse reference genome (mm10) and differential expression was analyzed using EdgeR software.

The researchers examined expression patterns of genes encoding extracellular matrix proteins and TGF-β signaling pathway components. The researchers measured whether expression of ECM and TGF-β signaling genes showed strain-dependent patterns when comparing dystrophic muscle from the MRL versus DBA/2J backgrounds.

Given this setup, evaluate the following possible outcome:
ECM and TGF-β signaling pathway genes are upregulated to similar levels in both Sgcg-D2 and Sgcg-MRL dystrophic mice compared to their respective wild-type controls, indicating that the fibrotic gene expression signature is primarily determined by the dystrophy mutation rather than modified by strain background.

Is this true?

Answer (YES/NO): NO